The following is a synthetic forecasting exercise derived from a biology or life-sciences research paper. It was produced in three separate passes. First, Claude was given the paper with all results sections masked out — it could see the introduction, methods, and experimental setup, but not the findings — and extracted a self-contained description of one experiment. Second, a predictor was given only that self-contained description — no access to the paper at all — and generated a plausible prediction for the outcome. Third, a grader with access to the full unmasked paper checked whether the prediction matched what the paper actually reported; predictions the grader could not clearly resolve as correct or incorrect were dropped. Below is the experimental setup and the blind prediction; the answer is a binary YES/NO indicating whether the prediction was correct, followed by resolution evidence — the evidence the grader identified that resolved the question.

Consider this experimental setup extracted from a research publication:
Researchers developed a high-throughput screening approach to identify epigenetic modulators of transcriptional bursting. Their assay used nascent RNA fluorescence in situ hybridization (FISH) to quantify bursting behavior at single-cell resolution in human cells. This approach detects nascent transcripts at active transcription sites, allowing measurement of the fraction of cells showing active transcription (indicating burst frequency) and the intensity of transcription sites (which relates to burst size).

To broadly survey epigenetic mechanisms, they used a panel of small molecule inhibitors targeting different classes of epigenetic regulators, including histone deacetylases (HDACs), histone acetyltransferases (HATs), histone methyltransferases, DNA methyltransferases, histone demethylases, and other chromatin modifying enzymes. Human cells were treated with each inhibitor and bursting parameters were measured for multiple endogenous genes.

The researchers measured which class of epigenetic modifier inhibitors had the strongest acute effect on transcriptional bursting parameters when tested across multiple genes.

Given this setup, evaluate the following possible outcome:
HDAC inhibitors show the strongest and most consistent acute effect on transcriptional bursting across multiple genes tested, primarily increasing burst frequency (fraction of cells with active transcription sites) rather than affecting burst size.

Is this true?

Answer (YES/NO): NO